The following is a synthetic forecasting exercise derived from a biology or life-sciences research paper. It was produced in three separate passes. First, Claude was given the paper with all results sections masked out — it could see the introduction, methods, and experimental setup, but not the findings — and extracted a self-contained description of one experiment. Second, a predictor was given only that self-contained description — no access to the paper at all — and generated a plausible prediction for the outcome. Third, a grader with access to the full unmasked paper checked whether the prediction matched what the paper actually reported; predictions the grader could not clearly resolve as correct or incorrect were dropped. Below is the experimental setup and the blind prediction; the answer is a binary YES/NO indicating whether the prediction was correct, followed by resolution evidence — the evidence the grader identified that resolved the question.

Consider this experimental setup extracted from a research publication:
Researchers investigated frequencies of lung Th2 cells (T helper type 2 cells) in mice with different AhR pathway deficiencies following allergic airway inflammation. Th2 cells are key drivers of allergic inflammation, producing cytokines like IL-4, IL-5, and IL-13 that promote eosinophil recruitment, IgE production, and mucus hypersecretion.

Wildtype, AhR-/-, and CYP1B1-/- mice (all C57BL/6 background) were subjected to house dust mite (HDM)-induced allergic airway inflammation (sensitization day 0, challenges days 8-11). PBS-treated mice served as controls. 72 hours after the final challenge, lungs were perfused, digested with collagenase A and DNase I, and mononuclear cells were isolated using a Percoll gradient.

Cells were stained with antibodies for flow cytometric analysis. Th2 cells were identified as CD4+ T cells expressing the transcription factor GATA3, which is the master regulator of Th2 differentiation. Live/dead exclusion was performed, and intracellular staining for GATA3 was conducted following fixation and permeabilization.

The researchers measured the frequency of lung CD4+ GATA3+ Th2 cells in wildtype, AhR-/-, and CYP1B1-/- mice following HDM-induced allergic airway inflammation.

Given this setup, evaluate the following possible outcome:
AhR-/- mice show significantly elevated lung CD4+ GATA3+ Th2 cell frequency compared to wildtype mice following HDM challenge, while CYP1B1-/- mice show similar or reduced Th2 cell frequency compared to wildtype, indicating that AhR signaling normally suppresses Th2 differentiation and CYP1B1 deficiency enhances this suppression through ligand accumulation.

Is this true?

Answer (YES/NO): NO